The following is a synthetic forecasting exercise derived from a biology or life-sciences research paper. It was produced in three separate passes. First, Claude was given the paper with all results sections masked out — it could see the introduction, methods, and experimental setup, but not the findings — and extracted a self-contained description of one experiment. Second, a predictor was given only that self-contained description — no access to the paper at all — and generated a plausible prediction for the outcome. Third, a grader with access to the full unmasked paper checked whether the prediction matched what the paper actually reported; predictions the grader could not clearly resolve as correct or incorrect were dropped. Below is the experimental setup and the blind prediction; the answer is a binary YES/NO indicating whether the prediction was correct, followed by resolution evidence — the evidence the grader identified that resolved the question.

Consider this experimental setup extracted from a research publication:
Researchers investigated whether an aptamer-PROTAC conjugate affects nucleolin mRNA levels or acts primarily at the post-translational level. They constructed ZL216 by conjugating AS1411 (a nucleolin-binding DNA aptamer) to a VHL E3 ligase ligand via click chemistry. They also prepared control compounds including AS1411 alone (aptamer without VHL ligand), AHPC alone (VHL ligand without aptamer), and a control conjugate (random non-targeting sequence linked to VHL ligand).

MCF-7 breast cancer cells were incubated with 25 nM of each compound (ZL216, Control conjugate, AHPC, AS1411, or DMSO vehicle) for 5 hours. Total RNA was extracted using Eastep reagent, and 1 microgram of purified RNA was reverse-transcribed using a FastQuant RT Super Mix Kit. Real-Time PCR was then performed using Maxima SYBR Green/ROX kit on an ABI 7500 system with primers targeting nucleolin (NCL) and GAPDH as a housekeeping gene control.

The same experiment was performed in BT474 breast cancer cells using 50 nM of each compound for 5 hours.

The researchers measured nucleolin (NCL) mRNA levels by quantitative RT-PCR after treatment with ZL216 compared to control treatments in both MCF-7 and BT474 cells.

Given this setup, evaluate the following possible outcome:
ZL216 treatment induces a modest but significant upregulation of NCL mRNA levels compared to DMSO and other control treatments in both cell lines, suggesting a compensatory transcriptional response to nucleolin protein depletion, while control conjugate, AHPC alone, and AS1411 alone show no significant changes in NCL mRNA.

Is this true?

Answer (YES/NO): NO